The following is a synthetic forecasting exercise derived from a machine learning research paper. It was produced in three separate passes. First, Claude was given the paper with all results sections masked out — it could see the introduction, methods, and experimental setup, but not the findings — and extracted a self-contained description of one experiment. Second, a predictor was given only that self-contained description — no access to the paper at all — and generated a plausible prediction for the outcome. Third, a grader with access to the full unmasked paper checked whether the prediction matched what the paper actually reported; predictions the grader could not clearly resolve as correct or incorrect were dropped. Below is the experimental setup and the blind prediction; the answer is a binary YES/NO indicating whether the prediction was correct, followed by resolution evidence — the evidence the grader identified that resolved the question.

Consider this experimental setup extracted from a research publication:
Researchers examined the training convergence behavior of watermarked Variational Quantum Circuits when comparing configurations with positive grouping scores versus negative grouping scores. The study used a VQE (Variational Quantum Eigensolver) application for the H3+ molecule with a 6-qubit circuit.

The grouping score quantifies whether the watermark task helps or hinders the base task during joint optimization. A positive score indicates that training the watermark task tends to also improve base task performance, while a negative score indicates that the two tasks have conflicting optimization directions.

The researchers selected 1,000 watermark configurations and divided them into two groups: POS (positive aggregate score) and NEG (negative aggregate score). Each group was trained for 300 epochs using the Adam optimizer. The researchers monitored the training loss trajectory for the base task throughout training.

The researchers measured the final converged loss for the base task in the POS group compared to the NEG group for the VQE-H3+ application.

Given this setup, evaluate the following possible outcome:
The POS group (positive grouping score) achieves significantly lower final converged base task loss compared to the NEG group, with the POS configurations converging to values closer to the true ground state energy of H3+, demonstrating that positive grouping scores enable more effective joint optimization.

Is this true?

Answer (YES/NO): YES